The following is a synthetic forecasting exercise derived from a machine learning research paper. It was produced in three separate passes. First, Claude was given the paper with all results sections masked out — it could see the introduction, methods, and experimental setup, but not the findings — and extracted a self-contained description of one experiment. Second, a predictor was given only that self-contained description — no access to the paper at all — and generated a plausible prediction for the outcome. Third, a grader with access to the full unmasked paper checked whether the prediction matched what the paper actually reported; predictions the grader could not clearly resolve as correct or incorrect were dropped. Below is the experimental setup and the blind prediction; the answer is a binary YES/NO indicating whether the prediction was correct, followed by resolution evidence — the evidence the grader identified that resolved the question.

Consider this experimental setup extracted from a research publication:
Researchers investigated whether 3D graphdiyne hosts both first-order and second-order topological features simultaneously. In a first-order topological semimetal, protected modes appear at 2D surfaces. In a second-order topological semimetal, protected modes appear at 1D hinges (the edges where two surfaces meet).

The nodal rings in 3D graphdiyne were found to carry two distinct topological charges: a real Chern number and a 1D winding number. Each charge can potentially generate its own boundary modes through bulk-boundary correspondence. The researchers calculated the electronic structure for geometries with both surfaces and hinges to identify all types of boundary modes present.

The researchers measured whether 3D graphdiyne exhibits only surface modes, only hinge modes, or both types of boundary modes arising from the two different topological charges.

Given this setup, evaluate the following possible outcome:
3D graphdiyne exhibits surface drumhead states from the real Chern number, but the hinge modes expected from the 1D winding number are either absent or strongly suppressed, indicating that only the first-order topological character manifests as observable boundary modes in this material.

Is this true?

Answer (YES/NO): NO